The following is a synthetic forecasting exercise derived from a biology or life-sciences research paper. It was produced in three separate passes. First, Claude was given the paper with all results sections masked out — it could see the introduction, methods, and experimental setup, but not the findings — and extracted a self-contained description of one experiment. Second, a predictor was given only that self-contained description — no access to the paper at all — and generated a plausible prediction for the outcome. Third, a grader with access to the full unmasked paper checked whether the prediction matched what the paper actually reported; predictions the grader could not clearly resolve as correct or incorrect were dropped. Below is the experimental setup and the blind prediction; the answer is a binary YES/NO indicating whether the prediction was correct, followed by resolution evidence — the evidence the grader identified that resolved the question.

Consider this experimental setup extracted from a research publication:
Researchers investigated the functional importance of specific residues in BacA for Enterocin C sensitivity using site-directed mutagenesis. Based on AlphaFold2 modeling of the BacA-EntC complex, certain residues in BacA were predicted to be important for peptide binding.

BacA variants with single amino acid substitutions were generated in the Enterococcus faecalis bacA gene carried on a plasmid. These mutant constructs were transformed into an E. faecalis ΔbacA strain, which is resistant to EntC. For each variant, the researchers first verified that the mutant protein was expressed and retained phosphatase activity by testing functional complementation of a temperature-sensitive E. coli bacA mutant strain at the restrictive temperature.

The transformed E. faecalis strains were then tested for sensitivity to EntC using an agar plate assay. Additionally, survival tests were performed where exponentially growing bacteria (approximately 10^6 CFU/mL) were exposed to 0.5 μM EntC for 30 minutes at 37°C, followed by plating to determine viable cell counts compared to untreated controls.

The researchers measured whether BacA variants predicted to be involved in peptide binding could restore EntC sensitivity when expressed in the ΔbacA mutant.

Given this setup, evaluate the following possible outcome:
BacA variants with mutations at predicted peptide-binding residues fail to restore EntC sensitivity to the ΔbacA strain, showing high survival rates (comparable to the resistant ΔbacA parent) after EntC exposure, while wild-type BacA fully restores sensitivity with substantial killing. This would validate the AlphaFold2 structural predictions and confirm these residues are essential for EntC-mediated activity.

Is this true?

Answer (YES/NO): NO